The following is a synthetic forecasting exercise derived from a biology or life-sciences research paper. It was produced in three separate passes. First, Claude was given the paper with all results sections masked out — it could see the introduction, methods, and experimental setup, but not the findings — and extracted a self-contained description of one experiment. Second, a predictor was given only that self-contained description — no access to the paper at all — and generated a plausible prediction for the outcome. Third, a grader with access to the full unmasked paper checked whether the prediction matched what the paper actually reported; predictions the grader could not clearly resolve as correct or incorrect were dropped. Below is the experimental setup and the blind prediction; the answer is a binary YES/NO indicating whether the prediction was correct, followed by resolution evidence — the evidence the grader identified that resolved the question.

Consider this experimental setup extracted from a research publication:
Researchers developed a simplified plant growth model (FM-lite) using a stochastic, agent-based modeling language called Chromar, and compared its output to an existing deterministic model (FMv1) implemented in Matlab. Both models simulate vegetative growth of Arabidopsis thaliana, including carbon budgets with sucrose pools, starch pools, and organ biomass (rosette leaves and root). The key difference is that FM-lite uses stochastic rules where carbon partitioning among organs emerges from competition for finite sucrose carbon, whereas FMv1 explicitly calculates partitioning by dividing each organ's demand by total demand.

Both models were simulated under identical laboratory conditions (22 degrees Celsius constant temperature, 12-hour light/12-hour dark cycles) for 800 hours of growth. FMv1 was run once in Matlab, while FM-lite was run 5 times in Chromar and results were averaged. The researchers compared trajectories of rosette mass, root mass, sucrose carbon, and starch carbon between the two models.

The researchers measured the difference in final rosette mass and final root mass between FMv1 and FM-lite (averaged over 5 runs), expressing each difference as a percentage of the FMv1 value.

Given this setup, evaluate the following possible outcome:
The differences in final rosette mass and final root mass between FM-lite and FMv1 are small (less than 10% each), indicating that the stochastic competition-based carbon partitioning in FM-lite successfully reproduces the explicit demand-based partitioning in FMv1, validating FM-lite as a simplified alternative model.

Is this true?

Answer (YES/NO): NO